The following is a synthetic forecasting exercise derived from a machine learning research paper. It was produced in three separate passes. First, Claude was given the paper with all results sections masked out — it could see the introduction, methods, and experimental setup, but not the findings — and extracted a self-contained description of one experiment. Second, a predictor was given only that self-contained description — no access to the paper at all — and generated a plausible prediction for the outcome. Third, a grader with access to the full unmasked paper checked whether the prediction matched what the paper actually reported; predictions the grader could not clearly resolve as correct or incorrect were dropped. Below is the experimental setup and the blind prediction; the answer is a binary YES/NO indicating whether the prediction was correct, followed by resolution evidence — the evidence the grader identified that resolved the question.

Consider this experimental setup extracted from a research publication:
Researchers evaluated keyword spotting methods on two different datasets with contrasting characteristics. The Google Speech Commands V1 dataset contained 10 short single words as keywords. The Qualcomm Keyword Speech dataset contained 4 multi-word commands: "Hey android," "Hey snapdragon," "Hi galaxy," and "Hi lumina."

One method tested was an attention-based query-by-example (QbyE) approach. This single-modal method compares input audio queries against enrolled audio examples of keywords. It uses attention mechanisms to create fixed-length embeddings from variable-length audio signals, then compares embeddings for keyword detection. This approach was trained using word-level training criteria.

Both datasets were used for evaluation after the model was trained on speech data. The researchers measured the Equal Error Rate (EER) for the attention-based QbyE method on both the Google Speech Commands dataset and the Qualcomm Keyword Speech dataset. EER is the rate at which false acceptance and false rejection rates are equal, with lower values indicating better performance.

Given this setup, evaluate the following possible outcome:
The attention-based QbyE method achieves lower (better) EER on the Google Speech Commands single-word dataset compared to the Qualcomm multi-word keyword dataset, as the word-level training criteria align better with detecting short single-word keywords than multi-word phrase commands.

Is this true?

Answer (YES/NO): YES